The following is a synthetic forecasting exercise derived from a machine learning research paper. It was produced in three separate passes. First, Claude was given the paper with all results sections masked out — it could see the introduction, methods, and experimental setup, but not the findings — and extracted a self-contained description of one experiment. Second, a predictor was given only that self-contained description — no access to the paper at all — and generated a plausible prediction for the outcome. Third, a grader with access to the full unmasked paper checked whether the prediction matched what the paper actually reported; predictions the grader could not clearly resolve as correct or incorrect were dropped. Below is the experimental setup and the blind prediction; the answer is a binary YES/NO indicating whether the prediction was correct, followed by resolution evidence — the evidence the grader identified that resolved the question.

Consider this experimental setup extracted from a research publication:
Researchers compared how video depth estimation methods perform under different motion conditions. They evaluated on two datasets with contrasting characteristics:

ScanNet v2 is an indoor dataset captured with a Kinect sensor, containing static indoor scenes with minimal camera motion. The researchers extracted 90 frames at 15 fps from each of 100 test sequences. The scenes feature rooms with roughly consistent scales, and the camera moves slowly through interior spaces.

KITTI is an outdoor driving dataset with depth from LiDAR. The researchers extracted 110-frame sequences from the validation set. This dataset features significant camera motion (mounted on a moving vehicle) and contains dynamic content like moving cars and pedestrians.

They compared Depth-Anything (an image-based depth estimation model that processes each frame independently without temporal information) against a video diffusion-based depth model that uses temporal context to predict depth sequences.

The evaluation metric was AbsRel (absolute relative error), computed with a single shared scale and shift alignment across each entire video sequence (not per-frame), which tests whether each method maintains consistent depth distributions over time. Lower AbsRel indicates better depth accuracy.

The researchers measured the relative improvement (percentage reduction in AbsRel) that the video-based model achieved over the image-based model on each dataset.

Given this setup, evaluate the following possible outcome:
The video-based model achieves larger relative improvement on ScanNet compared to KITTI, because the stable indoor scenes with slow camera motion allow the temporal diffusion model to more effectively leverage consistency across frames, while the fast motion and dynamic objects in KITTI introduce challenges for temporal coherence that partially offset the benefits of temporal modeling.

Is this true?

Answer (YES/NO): NO